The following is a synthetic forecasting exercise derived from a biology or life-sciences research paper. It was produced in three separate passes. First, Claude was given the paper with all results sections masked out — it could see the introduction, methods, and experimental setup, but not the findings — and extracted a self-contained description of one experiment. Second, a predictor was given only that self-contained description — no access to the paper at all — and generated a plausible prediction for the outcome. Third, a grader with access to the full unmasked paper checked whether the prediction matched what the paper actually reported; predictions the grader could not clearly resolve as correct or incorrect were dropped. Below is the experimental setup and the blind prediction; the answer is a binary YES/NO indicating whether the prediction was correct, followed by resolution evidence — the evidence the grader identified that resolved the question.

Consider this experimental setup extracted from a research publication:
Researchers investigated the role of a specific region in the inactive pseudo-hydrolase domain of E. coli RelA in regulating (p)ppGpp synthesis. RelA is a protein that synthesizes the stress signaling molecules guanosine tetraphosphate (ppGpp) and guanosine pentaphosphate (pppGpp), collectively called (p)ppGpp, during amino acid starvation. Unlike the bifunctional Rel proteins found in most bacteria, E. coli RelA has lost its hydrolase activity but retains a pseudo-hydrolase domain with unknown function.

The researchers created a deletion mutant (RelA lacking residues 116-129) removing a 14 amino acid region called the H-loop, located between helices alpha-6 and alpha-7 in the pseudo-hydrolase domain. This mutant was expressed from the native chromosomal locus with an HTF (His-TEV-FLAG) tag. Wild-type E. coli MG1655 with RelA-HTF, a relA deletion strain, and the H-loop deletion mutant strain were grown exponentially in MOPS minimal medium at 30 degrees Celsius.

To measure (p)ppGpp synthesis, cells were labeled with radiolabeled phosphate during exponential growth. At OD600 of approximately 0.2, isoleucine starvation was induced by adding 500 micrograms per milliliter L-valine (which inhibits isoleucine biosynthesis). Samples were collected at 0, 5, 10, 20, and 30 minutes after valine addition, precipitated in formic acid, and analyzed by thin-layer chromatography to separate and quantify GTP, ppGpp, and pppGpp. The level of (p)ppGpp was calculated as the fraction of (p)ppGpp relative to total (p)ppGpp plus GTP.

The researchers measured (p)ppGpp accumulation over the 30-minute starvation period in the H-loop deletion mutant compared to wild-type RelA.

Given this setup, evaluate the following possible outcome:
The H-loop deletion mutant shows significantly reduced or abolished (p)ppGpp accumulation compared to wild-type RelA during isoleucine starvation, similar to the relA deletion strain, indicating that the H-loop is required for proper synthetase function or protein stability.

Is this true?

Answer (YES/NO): YES